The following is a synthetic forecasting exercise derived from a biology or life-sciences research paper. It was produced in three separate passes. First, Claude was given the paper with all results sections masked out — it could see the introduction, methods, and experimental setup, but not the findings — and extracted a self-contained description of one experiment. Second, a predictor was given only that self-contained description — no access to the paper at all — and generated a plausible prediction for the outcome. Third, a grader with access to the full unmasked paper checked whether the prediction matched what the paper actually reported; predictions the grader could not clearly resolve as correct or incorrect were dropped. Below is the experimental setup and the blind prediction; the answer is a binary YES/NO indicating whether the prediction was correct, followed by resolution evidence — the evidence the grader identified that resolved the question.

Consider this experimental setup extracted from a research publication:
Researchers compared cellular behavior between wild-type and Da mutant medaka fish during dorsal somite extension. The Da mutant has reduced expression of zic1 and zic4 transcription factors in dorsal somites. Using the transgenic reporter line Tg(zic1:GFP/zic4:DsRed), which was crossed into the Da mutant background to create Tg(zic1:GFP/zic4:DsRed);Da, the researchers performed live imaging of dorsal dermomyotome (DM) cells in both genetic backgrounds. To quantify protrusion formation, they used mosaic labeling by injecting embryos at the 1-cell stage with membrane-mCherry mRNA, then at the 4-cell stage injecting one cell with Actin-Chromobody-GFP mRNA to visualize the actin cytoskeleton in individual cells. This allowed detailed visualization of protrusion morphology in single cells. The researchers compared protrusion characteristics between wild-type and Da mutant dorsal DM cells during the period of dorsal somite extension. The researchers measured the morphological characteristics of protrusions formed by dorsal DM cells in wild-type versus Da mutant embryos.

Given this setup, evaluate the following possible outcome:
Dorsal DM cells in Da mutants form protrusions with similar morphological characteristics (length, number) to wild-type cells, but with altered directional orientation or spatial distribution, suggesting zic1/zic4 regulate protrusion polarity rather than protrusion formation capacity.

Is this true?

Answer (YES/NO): NO